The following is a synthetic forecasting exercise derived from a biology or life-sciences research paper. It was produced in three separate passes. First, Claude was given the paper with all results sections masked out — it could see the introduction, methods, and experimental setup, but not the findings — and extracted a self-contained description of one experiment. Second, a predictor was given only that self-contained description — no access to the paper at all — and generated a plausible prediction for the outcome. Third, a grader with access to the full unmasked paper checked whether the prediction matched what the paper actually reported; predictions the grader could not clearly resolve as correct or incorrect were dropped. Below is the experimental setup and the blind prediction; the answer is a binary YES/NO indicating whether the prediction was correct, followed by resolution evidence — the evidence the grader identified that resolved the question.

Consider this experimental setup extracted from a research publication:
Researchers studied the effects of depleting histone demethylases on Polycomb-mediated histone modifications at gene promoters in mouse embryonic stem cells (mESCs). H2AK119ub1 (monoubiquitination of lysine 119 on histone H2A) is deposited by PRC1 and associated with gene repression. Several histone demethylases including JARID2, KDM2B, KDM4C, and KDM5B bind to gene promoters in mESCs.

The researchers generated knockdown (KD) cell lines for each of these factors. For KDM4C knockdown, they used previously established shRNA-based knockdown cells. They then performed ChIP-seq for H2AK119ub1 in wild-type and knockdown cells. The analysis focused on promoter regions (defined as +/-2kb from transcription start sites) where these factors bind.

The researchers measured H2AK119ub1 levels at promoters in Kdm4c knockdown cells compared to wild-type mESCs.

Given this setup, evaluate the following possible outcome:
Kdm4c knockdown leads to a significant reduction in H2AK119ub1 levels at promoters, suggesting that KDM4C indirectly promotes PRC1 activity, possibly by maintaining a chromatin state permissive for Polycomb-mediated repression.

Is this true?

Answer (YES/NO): YES